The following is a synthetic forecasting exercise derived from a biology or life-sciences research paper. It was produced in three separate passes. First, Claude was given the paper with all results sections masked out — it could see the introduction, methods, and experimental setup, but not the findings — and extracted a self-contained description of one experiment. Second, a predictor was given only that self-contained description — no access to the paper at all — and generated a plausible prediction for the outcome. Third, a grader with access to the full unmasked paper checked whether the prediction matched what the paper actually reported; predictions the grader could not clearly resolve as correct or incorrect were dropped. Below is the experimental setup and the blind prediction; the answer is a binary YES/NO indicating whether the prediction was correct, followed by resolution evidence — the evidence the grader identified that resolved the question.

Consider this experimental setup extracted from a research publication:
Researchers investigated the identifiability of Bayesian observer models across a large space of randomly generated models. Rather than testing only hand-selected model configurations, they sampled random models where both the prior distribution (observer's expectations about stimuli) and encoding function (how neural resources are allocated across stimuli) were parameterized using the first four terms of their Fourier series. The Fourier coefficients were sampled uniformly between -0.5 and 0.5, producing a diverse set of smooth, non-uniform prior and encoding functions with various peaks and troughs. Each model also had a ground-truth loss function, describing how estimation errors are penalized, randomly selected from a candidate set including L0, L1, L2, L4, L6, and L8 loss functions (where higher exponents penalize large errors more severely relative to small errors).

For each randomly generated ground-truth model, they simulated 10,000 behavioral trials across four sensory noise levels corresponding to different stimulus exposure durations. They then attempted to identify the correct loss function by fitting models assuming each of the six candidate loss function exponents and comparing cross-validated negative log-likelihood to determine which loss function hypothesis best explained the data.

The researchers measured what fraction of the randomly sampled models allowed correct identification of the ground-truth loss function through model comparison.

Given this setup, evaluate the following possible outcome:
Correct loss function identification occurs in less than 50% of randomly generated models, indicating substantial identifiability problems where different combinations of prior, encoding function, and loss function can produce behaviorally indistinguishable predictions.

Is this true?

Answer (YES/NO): NO